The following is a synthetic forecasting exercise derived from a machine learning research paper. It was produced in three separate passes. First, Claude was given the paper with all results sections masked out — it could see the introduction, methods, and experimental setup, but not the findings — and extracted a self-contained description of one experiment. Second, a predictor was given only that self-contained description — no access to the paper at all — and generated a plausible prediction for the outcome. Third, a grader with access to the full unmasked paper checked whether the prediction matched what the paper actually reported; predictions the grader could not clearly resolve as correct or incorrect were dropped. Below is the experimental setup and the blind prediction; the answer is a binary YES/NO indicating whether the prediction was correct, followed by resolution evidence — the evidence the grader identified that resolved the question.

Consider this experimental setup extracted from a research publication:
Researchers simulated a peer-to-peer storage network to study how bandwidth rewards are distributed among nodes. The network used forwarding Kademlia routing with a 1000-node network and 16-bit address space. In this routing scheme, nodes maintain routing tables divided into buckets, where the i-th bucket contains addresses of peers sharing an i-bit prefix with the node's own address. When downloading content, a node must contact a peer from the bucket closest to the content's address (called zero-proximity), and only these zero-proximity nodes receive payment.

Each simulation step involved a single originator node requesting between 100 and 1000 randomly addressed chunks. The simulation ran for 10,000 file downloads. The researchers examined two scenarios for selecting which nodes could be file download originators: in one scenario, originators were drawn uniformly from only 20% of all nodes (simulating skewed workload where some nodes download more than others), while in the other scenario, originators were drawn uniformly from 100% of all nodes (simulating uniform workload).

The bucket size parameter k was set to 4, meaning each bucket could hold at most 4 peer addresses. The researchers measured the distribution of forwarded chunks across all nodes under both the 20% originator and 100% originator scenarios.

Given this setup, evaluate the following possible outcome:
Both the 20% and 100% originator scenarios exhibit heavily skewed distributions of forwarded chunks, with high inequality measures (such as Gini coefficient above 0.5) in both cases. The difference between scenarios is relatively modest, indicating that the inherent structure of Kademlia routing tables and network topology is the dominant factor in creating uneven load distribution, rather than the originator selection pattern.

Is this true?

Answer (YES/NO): NO